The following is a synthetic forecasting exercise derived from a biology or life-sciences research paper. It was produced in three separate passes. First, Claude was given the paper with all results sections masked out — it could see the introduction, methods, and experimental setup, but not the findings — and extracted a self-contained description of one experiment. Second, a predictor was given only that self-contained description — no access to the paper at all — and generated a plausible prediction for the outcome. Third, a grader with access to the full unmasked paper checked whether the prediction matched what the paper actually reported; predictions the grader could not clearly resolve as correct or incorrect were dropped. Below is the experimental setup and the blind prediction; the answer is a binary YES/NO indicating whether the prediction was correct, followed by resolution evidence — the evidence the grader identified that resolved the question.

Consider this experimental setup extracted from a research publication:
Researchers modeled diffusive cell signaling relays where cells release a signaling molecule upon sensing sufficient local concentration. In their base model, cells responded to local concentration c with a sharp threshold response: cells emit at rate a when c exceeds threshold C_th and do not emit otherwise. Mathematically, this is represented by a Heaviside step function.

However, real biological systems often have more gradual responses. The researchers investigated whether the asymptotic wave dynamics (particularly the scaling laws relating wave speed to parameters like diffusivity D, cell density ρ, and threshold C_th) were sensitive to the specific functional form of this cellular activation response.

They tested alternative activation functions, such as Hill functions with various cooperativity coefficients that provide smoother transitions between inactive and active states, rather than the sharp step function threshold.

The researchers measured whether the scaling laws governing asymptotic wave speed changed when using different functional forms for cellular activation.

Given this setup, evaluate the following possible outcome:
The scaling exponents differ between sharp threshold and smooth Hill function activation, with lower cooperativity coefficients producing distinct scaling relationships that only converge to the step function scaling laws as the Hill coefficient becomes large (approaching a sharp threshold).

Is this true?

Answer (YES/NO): NO